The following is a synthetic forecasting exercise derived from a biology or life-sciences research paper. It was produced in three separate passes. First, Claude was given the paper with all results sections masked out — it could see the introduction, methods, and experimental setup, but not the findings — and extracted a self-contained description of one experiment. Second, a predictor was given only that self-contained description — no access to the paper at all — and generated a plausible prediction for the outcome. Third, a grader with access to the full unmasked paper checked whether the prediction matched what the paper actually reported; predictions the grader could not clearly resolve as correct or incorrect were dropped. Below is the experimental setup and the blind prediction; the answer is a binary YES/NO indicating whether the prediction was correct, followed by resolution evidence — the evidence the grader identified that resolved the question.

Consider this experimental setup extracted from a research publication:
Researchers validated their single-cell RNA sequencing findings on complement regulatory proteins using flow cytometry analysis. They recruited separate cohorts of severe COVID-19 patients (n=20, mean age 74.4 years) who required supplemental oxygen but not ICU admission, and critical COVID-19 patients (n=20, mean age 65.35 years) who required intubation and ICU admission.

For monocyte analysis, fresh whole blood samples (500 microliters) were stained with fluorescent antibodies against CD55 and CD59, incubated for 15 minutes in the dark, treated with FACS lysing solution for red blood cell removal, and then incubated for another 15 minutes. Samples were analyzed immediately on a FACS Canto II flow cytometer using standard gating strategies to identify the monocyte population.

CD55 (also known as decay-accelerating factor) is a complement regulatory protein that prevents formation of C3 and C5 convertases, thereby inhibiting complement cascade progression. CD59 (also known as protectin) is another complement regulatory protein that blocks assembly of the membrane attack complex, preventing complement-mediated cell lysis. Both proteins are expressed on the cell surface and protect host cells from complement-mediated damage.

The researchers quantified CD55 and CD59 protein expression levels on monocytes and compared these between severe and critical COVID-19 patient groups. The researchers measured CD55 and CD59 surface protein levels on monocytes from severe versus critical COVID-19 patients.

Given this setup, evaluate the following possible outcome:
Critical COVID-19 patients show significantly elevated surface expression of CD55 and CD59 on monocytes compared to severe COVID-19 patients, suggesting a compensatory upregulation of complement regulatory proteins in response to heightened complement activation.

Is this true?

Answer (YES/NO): NO